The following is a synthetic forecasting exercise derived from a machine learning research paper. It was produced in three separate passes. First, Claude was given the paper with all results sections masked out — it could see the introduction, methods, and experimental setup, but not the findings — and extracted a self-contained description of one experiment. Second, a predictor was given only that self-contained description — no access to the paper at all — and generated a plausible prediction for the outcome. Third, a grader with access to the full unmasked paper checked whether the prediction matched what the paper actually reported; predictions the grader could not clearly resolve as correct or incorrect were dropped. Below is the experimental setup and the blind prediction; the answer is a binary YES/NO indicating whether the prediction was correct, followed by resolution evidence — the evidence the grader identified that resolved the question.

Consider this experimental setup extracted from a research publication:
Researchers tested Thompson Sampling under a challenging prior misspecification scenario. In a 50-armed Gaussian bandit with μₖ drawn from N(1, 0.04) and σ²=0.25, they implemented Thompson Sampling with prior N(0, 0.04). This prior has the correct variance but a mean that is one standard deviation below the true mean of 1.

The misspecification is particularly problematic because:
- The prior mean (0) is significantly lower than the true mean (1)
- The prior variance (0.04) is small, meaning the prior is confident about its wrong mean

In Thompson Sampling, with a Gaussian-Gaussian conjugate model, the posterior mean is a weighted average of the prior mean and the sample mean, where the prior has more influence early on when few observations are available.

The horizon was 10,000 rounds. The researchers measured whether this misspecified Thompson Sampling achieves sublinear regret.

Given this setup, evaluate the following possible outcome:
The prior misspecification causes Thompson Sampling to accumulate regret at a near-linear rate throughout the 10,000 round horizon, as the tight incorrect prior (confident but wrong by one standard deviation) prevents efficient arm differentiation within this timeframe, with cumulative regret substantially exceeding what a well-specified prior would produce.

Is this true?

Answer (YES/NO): YES